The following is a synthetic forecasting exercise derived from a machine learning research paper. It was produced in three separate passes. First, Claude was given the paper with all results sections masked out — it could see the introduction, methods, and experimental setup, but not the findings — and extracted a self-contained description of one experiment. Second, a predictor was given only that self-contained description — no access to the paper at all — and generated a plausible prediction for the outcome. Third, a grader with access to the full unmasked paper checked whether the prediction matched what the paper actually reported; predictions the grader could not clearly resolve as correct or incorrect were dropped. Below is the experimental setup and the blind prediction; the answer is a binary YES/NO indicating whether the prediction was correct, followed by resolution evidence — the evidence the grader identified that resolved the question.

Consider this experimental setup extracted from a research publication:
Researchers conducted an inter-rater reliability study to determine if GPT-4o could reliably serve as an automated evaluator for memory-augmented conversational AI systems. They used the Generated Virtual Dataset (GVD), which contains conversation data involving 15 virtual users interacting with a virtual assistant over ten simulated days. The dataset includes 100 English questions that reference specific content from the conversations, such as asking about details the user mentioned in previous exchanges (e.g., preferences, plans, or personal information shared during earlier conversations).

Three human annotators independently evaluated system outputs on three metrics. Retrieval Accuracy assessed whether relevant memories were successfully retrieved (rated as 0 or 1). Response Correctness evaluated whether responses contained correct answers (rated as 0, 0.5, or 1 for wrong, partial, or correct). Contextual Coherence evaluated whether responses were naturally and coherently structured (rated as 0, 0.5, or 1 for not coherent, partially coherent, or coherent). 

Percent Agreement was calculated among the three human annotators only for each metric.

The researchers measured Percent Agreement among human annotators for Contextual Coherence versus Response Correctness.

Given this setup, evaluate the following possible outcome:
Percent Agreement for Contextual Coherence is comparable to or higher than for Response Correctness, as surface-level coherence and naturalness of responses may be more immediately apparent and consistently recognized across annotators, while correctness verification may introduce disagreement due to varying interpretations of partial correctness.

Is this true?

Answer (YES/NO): YES